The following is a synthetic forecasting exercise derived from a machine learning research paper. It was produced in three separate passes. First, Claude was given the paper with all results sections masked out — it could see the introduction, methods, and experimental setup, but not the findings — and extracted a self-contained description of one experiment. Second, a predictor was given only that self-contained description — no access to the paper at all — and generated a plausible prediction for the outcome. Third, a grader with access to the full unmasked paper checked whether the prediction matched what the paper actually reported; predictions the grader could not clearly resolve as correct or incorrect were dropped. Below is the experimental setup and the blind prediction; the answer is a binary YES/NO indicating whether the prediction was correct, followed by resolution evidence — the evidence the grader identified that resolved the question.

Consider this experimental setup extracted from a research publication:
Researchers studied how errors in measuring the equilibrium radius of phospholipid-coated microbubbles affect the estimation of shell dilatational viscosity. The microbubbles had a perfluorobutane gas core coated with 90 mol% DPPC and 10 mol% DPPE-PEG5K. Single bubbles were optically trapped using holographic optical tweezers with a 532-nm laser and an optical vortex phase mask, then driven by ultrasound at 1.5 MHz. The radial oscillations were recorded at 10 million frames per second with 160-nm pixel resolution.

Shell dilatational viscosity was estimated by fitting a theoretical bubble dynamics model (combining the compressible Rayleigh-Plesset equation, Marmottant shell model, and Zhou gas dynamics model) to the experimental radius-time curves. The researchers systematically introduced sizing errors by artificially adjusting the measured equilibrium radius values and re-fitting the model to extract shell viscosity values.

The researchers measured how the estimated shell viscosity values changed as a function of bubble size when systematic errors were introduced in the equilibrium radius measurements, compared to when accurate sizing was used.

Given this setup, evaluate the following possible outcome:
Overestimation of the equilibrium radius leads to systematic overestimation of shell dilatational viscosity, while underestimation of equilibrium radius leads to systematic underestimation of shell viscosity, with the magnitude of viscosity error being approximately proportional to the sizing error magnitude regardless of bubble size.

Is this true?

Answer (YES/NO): NO